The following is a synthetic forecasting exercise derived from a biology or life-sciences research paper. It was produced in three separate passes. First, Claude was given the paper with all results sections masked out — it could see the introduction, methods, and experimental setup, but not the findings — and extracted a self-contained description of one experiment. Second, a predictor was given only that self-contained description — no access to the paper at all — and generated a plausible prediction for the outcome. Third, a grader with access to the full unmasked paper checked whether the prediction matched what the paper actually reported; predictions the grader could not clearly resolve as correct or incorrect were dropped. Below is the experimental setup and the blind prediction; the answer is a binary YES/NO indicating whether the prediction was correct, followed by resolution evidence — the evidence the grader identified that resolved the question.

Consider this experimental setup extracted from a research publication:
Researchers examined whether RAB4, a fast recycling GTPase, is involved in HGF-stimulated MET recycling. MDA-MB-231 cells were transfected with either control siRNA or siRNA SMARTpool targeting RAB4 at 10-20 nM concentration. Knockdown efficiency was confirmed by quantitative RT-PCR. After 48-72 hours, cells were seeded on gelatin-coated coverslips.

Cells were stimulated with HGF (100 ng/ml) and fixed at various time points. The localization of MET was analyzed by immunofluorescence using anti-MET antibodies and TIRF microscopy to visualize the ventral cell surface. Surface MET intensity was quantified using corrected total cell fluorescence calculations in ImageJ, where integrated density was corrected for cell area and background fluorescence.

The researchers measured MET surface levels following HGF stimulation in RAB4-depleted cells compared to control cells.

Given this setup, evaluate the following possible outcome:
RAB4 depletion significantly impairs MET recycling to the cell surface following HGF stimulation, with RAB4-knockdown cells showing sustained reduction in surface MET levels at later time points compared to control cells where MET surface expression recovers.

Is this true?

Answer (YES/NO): YES